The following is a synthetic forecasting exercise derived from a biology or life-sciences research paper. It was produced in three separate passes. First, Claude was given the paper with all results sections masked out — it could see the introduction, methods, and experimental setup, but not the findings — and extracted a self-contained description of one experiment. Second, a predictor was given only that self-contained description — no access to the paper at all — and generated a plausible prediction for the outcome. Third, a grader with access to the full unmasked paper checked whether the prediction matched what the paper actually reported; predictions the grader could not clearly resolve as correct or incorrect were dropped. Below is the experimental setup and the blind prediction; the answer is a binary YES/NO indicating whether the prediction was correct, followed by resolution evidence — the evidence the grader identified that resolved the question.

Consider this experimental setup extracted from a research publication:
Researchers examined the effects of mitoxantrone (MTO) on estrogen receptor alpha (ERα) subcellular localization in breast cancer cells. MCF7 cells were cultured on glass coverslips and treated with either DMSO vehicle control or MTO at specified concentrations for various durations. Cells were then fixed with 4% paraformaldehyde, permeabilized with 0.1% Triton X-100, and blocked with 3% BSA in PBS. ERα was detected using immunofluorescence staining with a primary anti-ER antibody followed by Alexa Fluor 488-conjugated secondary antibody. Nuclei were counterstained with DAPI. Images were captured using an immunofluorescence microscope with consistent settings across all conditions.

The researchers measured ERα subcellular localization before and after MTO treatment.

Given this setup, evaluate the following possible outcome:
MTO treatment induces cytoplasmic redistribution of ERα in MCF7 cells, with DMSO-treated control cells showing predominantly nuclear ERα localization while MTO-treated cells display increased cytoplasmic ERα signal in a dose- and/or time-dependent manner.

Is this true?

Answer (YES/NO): YES